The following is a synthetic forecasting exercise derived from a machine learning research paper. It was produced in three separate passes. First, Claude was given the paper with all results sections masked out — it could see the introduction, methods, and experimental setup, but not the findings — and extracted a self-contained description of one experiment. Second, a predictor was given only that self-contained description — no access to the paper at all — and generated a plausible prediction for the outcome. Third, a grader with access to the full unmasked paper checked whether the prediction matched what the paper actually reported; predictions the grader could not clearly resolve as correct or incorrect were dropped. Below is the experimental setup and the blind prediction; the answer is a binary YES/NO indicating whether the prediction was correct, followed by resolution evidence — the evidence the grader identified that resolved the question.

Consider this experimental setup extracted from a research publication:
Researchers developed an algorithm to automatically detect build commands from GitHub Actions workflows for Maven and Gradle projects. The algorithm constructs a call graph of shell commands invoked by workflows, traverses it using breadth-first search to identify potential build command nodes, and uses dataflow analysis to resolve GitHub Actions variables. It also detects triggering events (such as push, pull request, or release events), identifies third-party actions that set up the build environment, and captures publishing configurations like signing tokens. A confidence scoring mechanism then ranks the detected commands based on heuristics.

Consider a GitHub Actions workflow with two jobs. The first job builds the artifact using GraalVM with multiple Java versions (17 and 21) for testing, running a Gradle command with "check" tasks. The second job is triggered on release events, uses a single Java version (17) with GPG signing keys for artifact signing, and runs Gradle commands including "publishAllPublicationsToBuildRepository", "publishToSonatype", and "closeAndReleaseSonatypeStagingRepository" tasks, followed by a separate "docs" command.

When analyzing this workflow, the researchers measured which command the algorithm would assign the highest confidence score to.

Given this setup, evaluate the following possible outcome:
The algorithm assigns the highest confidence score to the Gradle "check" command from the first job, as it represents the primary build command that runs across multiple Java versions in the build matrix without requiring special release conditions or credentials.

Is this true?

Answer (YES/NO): NO